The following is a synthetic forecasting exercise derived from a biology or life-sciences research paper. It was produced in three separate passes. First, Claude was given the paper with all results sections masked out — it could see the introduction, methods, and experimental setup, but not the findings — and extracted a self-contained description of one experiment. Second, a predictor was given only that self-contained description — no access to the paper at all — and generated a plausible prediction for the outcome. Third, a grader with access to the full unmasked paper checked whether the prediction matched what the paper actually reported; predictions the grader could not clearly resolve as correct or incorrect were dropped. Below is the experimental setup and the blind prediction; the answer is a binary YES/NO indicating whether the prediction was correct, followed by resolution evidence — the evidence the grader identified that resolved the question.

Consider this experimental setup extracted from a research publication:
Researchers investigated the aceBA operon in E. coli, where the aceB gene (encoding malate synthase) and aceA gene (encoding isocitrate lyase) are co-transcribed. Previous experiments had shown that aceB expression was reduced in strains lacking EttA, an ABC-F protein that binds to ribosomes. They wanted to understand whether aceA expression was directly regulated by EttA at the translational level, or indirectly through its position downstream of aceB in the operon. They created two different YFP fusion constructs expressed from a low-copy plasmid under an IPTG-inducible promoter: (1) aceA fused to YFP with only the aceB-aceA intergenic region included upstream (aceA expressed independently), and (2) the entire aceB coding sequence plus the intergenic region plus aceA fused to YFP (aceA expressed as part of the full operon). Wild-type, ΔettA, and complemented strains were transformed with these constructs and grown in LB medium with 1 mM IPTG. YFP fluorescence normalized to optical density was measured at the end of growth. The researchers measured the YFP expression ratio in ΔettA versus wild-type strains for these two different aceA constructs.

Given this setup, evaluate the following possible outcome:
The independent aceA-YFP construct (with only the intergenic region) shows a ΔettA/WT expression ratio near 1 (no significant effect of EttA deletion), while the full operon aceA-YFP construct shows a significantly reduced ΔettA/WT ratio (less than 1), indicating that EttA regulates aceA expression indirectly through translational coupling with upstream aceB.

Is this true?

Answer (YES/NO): YES